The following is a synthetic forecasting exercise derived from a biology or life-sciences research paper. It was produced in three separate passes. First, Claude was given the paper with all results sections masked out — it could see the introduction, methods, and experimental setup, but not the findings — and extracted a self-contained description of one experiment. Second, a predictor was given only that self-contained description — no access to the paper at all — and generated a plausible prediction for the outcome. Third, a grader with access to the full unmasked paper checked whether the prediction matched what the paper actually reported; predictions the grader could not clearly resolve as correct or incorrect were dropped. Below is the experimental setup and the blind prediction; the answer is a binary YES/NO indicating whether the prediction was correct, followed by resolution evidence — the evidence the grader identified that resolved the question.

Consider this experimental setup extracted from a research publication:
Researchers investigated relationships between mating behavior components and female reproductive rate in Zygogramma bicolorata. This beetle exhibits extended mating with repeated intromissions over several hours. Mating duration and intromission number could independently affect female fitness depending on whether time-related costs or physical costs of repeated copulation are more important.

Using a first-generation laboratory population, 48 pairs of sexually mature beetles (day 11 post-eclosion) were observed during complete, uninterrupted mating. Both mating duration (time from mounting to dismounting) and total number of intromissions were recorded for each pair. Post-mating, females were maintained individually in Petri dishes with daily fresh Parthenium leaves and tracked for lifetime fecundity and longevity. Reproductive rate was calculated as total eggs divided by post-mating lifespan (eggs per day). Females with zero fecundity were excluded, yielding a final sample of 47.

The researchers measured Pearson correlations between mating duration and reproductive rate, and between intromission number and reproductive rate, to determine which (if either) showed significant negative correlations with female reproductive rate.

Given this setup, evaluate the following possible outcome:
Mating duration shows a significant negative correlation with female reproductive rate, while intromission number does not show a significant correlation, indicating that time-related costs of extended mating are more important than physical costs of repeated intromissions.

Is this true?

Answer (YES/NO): NO